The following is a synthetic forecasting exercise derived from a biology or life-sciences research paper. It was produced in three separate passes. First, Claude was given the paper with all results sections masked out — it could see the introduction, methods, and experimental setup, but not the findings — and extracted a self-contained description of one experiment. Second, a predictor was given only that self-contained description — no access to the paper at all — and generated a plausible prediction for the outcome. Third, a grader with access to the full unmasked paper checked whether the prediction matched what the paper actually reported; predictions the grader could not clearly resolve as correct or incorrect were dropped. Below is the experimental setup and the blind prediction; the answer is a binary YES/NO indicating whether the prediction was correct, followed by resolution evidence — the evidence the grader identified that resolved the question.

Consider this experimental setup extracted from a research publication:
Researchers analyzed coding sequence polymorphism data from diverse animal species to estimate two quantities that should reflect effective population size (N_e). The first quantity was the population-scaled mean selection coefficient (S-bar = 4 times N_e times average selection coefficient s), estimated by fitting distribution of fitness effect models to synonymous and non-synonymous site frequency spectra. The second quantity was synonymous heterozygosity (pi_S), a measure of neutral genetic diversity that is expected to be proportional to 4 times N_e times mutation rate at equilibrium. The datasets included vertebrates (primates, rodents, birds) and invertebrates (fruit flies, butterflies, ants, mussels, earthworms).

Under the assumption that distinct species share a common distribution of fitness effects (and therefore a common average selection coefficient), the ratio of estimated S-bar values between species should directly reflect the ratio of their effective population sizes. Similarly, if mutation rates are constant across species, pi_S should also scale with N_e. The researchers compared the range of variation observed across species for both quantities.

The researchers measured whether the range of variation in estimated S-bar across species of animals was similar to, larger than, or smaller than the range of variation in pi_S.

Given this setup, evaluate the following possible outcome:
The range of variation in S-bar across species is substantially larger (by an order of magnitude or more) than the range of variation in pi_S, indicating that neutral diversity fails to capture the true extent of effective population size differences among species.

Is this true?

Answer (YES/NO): YES